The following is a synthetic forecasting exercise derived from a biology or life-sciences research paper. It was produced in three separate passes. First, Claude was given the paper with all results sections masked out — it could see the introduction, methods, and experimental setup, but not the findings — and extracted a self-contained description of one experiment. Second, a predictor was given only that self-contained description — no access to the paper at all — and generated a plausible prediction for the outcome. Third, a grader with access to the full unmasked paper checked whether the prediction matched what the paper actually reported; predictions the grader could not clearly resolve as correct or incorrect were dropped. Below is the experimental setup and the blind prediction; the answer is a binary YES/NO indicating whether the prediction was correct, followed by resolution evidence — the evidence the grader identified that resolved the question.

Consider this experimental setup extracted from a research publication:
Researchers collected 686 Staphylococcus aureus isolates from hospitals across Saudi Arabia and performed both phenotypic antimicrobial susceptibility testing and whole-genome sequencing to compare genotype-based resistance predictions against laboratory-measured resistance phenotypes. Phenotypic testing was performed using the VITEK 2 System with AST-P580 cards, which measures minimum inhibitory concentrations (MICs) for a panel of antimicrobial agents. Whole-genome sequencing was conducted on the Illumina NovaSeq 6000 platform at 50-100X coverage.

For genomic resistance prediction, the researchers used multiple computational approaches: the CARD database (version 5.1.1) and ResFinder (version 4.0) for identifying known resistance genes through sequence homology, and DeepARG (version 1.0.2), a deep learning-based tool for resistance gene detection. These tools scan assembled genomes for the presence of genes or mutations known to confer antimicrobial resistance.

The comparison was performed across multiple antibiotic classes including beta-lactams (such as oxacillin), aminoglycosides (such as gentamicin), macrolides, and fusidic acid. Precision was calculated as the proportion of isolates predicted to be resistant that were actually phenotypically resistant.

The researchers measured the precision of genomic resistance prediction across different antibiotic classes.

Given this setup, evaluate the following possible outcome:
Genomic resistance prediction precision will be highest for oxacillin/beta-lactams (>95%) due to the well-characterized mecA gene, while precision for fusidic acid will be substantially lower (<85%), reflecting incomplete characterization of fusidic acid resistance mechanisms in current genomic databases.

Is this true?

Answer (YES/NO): NO